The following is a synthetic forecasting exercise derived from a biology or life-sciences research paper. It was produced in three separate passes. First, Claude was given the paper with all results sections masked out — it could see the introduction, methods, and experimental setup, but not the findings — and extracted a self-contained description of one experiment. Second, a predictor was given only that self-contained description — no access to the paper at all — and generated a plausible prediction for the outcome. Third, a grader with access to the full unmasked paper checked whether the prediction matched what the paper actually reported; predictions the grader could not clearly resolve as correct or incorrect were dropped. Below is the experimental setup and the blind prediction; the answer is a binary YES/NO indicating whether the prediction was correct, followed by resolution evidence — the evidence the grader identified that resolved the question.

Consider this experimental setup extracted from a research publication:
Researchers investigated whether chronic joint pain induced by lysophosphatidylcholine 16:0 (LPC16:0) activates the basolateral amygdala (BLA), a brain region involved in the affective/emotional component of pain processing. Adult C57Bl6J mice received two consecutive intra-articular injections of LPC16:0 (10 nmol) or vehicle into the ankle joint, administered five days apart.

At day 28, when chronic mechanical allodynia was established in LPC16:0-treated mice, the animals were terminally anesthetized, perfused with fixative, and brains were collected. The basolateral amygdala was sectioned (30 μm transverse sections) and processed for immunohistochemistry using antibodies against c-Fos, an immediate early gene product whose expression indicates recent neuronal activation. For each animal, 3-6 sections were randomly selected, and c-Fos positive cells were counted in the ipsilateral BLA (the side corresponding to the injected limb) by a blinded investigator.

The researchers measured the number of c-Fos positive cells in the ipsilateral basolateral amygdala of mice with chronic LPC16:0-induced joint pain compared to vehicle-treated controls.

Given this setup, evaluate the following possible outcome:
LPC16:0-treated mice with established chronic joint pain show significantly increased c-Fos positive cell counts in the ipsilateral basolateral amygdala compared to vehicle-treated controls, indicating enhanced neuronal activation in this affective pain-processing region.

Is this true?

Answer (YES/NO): YES